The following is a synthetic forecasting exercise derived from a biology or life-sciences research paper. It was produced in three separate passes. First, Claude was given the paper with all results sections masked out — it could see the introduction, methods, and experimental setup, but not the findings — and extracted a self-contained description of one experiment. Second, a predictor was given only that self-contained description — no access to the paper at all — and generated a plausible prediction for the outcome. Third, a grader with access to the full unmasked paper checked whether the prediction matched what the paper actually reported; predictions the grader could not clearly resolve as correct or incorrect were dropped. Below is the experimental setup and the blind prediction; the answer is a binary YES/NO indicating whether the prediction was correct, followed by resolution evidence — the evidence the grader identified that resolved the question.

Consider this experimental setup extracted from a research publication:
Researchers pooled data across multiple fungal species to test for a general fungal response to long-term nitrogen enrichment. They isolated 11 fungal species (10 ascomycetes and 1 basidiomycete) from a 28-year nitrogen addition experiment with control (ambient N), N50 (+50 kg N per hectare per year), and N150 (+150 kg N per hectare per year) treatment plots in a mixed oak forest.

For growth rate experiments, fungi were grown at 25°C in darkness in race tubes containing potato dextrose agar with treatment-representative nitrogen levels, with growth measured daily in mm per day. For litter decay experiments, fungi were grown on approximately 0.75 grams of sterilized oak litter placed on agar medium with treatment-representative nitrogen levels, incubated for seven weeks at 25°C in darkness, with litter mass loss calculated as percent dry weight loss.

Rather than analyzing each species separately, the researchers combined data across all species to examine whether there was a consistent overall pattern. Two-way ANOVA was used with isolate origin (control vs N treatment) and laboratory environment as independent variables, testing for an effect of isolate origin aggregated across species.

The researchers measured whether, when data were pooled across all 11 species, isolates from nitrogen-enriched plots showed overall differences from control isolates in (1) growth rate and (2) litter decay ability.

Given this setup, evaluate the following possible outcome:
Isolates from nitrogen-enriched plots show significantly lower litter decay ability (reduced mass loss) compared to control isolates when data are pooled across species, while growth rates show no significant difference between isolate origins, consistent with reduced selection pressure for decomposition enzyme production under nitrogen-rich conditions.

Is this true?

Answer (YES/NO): YES